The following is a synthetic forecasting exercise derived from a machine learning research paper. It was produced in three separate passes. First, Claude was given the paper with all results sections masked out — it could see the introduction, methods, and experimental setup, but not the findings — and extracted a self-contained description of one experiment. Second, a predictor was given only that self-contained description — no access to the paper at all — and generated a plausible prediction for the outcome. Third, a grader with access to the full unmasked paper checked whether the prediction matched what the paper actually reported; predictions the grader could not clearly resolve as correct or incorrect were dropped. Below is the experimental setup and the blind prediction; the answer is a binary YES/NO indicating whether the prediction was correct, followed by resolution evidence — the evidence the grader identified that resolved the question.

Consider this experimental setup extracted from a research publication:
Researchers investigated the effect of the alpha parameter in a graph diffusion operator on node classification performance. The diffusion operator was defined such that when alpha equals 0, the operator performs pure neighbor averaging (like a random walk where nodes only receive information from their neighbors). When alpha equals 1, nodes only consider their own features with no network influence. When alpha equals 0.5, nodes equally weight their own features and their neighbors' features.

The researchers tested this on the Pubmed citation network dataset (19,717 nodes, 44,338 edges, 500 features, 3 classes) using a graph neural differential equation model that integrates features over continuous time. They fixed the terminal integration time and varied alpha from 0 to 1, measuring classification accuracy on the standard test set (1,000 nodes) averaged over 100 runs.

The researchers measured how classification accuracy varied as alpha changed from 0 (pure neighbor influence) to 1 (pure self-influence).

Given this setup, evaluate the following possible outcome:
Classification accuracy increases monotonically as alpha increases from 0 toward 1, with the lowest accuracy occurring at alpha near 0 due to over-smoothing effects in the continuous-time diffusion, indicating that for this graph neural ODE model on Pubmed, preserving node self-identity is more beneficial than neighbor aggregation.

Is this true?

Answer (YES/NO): NO